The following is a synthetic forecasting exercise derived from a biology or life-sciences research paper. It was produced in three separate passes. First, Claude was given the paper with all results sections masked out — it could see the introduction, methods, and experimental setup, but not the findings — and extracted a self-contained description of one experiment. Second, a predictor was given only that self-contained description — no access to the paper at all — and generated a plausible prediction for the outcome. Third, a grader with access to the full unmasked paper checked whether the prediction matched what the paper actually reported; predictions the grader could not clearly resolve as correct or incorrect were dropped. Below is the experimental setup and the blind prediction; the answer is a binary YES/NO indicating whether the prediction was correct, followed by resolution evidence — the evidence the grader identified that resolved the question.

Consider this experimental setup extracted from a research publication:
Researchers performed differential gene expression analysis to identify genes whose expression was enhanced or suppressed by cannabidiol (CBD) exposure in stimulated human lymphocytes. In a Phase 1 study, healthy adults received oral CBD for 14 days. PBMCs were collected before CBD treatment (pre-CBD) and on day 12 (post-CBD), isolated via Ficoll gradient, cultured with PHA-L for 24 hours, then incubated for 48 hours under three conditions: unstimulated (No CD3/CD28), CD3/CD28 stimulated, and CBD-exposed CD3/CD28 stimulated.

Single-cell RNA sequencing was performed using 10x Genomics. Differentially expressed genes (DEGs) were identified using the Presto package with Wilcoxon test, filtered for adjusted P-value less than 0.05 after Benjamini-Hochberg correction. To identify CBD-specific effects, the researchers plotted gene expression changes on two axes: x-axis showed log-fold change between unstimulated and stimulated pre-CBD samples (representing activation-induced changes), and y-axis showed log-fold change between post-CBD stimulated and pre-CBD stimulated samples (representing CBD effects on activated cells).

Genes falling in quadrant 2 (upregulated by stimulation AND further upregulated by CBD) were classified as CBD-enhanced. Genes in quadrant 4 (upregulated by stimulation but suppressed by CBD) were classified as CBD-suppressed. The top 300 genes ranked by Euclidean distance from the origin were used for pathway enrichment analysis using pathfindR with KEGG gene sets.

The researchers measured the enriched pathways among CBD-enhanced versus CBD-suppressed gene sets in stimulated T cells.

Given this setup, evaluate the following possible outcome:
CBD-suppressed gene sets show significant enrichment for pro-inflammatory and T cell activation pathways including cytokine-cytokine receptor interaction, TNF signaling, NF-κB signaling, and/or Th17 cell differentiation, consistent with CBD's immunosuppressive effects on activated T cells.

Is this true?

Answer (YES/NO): YES